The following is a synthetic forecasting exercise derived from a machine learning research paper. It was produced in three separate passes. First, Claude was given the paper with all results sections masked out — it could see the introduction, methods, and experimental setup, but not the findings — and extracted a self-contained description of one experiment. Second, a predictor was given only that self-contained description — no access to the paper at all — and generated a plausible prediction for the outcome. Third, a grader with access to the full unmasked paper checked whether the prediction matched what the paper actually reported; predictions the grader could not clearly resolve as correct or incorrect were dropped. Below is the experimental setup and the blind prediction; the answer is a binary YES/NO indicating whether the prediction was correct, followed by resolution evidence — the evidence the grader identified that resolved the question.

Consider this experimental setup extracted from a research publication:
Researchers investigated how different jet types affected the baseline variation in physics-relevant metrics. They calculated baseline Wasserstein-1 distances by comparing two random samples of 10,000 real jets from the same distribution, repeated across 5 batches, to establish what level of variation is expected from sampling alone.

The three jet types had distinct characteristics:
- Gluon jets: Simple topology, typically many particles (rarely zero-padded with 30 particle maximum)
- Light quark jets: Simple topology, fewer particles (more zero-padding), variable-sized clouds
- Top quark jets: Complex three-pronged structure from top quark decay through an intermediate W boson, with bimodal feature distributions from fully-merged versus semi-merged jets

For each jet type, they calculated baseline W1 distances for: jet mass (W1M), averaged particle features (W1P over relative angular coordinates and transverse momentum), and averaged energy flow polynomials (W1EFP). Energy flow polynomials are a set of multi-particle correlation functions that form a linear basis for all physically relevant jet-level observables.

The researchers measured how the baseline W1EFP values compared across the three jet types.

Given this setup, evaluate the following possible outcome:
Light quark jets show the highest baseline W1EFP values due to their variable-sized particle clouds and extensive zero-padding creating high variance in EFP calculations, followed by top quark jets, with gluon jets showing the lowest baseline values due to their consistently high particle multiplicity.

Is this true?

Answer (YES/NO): NO